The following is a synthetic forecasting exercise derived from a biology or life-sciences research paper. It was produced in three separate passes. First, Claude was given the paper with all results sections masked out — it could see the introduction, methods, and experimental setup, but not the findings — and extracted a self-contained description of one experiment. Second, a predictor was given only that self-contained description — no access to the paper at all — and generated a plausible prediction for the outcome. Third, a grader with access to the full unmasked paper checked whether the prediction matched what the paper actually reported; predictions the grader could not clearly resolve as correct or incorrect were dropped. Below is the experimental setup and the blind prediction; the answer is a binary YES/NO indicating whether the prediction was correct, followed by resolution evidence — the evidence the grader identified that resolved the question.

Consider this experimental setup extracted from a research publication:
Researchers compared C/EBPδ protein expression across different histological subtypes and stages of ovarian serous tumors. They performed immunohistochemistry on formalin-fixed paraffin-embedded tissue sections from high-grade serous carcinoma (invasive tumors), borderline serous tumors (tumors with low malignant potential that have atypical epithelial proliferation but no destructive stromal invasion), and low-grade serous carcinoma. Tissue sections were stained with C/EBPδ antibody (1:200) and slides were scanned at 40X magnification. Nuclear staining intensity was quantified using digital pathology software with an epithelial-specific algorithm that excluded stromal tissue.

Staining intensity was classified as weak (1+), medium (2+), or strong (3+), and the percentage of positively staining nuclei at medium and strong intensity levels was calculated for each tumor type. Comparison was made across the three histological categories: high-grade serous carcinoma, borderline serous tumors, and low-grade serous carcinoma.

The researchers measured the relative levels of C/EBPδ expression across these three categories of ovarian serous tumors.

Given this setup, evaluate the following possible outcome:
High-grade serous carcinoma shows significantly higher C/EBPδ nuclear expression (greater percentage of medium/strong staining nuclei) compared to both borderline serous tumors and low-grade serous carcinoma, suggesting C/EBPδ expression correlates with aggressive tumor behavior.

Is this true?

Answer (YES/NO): NO